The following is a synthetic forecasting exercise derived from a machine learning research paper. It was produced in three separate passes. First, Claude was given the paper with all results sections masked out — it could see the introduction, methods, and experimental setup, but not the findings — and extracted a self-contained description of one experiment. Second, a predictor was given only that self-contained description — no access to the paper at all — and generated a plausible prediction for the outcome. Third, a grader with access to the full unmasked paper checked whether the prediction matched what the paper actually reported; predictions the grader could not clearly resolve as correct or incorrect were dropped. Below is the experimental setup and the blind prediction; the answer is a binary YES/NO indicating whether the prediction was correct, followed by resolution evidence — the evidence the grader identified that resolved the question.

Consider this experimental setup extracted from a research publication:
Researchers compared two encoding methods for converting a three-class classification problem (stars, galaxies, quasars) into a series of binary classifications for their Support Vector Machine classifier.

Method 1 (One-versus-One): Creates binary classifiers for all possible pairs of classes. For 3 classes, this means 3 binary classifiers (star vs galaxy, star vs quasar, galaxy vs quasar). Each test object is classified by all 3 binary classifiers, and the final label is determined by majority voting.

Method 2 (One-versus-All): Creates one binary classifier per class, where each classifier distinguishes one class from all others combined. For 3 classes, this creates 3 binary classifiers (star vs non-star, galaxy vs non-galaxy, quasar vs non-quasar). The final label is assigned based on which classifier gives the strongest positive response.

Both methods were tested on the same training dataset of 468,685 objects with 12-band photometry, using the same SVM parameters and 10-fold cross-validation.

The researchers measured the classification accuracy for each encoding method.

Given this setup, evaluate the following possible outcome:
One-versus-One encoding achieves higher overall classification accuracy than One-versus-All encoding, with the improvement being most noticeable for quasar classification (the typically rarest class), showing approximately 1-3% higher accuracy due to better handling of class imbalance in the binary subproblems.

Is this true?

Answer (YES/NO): NO